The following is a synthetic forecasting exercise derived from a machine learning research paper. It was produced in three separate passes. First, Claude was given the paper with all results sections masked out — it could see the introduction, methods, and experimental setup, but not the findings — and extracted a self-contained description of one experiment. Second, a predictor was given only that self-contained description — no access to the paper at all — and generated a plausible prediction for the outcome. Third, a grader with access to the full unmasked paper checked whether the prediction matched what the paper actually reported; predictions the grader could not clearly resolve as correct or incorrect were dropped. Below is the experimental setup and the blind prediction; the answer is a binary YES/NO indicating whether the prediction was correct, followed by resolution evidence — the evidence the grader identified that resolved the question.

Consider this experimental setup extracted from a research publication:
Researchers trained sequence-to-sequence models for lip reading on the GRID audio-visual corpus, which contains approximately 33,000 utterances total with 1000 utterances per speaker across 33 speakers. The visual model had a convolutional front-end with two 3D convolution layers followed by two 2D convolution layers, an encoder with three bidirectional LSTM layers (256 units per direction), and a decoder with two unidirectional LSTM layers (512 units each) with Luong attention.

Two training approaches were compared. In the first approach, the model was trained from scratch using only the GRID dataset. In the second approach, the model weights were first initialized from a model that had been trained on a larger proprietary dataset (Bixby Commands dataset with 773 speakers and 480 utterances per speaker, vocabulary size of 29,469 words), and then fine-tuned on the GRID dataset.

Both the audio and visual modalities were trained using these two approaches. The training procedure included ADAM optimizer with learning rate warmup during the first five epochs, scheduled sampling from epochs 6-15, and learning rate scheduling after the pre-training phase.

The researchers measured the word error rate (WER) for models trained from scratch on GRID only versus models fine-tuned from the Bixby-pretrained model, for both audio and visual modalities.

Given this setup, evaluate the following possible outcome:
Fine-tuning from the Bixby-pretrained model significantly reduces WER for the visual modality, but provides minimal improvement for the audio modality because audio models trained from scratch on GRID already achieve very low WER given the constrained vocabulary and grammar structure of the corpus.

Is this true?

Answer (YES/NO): NO